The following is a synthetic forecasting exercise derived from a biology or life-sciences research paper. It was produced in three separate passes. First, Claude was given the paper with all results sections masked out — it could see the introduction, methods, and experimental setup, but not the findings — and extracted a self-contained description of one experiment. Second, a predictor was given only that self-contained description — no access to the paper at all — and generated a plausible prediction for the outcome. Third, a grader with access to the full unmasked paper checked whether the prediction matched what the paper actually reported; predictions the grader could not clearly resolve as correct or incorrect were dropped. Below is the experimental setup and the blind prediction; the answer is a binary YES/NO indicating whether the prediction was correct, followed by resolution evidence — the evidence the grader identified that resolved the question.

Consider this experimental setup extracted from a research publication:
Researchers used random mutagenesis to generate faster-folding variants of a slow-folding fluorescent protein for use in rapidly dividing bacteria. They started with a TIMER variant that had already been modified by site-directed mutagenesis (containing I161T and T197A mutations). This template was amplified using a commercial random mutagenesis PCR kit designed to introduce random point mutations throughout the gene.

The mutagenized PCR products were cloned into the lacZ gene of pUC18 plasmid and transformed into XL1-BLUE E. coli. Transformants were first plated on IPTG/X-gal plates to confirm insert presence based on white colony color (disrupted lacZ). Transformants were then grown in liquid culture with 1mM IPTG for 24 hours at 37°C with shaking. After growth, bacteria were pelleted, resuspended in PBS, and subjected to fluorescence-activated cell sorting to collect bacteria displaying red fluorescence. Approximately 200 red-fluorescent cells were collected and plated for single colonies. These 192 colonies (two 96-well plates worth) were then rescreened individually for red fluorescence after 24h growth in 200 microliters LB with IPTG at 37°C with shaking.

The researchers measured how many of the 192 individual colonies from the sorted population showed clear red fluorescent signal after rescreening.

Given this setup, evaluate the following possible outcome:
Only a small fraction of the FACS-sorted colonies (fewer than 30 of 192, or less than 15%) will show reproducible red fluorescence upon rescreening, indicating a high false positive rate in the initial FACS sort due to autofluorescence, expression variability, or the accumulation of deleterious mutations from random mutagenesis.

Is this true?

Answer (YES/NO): YES